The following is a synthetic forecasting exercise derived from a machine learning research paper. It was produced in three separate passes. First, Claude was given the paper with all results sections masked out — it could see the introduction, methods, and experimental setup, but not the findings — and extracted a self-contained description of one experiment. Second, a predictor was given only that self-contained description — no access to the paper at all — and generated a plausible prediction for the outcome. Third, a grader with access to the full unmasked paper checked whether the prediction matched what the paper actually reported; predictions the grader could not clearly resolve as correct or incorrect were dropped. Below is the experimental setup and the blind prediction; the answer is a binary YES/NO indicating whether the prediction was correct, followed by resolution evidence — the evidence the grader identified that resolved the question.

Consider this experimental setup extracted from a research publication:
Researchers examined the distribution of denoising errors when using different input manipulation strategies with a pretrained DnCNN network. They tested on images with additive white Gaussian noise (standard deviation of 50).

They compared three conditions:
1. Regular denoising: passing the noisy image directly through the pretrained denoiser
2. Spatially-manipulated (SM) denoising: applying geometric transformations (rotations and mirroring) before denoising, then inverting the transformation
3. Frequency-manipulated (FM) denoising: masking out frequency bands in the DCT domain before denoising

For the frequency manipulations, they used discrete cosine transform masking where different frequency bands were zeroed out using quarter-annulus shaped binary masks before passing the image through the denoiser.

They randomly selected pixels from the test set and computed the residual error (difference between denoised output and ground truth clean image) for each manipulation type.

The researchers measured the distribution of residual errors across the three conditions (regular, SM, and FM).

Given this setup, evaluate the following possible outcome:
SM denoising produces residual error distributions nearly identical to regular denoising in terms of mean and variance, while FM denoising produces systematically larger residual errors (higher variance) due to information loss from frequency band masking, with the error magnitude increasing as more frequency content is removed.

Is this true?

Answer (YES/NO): NO